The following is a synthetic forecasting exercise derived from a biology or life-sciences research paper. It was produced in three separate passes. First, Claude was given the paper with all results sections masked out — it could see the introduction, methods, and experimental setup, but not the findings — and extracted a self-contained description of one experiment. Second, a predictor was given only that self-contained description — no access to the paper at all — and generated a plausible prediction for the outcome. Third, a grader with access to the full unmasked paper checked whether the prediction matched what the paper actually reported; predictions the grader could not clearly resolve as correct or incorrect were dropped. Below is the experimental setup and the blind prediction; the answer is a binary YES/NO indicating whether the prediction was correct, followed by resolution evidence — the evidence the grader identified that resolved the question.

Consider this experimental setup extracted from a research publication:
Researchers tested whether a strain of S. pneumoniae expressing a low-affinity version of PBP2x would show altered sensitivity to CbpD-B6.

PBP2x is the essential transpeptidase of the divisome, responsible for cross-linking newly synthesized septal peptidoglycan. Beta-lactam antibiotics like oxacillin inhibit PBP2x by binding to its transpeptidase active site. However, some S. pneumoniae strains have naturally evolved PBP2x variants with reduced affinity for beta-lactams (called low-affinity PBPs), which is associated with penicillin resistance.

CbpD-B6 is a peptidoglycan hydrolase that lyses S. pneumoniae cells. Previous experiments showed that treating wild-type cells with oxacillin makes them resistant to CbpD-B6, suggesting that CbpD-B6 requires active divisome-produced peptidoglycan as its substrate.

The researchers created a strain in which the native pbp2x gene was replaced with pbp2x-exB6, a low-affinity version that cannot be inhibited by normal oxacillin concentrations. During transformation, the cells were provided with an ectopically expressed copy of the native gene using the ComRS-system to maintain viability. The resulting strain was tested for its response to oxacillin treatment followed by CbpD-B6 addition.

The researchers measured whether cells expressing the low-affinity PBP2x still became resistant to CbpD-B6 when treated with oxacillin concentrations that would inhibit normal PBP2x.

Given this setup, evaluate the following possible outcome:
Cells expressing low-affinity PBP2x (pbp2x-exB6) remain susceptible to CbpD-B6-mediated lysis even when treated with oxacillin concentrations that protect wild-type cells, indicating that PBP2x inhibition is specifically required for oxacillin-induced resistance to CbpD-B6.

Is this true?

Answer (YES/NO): YES